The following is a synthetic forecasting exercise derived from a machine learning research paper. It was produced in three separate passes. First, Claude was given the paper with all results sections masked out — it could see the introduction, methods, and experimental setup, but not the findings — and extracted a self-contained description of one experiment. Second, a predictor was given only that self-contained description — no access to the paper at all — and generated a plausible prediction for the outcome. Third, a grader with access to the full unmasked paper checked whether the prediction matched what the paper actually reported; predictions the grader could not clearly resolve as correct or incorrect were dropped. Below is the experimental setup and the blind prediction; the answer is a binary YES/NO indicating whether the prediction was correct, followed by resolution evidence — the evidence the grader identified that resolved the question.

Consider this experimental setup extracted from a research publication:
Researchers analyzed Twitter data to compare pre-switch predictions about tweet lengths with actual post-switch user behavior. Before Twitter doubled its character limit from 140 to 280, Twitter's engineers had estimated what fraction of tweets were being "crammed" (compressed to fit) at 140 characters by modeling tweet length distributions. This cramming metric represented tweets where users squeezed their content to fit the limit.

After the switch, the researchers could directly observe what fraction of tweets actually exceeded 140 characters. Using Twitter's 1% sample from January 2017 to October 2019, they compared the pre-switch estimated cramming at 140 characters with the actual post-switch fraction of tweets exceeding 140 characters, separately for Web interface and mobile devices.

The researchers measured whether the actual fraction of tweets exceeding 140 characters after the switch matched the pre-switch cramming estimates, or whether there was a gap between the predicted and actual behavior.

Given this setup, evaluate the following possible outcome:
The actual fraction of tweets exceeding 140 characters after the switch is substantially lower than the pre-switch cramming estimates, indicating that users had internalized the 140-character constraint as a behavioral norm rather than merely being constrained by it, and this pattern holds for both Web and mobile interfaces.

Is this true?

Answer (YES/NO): NO